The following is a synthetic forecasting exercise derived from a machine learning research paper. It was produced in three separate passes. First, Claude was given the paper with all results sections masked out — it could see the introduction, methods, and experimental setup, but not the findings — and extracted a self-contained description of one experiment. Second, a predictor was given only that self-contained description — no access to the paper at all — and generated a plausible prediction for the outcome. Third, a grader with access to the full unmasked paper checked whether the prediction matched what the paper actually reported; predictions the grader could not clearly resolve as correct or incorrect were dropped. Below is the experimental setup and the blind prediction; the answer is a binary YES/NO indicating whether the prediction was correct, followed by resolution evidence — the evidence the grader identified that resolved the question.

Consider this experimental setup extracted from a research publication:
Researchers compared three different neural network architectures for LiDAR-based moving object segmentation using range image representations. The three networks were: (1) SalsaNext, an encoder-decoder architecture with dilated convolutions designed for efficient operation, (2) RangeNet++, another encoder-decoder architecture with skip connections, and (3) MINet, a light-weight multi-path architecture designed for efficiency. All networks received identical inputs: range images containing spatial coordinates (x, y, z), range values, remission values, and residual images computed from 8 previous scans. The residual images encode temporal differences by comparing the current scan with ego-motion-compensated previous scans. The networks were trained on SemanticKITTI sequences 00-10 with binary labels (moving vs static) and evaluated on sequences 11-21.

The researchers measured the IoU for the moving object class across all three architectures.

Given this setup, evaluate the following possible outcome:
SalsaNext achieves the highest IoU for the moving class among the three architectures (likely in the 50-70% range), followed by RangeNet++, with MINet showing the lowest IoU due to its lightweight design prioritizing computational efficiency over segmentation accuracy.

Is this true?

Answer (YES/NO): YES